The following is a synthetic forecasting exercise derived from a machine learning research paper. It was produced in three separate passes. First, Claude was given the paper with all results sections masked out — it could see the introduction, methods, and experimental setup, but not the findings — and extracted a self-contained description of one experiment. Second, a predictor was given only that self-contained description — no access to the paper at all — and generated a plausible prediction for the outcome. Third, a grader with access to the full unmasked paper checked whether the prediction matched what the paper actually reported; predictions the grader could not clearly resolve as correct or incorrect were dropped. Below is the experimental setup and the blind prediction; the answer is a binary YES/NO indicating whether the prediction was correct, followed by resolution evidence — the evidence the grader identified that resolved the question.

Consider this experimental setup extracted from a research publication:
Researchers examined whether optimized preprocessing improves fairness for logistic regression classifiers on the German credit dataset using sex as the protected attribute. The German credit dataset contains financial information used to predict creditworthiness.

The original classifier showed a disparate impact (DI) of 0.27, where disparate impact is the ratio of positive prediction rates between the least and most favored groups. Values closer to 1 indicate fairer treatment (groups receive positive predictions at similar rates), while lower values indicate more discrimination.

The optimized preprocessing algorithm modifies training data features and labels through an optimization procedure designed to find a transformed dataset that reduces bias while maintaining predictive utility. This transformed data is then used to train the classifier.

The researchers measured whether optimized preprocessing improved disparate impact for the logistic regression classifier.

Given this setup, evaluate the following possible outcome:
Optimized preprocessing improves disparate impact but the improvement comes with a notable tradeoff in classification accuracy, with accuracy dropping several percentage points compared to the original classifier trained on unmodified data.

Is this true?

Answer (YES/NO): NO